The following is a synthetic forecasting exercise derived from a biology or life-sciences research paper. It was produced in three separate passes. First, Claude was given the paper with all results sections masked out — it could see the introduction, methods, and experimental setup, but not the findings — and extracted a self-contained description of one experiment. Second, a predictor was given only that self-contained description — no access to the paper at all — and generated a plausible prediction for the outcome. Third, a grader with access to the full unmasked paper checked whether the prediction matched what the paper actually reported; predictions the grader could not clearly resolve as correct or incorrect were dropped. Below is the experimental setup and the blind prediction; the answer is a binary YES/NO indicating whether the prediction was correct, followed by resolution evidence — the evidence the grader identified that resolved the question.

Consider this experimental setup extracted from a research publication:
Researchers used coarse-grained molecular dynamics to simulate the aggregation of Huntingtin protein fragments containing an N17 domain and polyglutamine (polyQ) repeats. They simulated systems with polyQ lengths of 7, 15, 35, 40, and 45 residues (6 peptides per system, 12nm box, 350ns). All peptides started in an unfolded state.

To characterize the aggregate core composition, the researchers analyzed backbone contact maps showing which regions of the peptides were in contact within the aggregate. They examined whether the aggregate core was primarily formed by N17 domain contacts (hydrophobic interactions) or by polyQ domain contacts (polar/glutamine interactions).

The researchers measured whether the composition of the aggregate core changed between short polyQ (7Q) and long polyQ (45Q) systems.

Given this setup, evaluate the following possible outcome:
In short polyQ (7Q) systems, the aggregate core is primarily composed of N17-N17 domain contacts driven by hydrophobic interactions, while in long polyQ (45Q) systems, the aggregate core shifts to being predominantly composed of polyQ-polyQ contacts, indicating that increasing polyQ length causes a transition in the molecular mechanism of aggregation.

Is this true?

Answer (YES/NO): YES